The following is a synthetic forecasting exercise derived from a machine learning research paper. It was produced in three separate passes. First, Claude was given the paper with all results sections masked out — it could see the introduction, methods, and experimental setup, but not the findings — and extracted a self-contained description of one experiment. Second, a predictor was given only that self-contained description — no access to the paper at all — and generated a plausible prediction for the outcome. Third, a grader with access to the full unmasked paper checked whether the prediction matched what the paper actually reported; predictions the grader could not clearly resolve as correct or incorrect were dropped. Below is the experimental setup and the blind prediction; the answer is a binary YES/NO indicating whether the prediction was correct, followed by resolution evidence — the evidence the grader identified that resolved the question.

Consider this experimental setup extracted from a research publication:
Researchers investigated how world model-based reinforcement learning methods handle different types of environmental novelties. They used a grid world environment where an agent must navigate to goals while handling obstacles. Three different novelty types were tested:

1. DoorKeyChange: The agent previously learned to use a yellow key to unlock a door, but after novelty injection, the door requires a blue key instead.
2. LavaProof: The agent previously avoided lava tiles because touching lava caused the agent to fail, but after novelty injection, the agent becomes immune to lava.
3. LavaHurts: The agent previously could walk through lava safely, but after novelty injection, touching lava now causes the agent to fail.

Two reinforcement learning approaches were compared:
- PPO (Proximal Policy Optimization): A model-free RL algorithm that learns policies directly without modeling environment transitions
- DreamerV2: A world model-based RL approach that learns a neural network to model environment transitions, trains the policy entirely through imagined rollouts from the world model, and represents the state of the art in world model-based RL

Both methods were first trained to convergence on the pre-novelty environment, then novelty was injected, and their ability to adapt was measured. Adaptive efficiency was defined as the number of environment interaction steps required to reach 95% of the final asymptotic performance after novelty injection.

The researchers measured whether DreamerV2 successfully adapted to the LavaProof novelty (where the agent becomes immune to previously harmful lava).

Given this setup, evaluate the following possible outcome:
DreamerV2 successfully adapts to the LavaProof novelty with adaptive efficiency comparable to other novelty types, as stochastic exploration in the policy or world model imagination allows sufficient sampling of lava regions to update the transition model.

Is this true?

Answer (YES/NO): NO